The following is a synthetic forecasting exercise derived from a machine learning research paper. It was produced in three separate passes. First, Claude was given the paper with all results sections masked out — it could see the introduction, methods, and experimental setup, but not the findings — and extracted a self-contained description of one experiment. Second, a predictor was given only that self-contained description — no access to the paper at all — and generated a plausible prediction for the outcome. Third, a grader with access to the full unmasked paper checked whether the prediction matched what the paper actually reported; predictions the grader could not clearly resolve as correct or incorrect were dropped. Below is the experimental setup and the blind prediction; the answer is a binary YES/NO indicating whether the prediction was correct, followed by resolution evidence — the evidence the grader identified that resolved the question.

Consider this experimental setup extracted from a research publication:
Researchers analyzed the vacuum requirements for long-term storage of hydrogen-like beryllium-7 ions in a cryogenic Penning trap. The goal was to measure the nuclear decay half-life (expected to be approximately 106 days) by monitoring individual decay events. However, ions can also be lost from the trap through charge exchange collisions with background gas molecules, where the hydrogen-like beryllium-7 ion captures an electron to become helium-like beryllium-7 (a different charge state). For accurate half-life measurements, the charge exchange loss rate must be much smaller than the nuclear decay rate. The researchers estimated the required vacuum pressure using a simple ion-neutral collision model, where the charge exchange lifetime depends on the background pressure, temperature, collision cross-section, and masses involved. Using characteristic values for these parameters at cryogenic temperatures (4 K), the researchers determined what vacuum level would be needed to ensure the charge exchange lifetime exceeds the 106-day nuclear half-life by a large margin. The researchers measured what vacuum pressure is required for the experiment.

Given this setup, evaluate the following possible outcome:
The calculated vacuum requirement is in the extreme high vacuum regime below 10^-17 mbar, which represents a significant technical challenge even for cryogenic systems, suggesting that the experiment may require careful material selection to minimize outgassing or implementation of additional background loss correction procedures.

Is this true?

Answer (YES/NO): NO